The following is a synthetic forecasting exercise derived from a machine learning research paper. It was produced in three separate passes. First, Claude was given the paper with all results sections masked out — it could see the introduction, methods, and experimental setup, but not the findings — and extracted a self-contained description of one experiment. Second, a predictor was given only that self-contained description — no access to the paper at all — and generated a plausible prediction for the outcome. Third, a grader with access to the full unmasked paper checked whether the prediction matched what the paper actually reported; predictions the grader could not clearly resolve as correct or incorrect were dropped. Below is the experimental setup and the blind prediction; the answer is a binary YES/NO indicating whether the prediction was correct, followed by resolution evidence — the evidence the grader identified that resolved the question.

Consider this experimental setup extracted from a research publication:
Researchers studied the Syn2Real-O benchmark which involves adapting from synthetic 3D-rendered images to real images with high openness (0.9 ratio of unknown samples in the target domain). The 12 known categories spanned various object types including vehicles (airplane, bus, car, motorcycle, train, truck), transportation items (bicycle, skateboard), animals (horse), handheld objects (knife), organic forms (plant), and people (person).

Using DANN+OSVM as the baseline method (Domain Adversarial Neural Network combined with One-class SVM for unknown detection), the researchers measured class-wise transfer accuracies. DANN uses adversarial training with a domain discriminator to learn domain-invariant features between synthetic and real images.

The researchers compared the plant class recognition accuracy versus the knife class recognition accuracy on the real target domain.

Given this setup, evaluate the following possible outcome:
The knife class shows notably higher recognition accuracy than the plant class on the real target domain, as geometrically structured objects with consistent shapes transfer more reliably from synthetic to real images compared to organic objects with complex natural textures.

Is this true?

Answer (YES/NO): NO